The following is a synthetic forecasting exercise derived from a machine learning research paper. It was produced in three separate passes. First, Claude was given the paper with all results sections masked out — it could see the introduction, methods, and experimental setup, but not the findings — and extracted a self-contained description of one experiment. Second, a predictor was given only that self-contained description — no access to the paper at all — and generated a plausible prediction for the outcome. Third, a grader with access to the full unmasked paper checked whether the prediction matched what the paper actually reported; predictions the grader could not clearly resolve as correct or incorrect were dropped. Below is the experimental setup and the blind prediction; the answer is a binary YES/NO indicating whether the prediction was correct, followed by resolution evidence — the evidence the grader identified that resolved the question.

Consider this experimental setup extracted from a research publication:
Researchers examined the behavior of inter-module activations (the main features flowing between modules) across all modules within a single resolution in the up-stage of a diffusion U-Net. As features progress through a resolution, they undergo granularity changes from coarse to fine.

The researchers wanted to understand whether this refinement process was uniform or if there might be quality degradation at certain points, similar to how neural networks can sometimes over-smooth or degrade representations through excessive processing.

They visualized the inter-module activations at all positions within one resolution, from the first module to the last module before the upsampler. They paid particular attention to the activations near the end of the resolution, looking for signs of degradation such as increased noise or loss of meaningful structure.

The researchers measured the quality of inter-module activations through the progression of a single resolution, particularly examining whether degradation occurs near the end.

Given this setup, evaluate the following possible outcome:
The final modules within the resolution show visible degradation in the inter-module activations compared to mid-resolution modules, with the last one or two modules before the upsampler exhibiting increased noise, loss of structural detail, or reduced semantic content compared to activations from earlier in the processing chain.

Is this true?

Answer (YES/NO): YES